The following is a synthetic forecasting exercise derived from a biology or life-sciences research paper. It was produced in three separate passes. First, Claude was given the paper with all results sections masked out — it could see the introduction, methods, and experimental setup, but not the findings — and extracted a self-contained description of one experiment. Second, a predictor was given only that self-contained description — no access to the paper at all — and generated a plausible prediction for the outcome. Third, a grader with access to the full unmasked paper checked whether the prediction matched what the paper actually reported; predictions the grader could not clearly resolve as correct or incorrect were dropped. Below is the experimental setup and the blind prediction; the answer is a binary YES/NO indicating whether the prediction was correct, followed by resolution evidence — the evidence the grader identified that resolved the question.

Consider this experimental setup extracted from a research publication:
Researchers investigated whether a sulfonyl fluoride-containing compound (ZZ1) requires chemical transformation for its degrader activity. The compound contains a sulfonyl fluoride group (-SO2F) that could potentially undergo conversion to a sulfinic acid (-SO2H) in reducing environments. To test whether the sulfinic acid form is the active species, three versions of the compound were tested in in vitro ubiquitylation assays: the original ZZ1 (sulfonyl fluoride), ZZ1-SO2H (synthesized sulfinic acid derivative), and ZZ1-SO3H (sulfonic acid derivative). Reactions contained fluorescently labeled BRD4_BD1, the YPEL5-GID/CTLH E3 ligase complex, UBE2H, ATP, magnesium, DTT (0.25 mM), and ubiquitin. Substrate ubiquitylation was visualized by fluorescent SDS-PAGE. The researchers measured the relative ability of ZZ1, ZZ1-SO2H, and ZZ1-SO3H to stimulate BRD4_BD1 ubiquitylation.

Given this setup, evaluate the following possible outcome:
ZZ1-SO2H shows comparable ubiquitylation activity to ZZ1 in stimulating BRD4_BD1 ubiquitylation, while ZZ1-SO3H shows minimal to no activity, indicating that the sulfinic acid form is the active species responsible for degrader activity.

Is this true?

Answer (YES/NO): NO